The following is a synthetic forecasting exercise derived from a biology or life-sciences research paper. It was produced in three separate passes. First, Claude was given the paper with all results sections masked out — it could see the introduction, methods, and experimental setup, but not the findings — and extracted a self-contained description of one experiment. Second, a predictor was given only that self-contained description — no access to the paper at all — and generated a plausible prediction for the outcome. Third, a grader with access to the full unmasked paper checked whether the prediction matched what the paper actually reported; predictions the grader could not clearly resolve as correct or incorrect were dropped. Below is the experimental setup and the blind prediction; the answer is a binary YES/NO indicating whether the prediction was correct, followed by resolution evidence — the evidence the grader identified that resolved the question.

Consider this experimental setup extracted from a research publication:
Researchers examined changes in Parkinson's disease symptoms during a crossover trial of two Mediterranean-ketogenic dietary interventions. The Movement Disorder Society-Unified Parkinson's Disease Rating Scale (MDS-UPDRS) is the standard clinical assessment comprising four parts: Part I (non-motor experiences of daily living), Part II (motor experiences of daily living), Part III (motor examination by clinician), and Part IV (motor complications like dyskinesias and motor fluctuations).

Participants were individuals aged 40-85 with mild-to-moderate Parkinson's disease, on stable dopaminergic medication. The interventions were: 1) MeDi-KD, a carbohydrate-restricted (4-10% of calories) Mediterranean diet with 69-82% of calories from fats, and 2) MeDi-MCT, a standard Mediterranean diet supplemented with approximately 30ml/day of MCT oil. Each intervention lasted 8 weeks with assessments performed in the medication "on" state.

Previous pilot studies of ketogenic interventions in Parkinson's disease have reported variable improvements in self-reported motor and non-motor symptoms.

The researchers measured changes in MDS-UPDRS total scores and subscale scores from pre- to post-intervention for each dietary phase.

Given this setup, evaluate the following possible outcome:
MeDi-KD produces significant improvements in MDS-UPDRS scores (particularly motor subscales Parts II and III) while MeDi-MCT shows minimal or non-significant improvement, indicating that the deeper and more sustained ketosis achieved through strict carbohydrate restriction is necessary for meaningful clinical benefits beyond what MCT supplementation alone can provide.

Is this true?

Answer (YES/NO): NO